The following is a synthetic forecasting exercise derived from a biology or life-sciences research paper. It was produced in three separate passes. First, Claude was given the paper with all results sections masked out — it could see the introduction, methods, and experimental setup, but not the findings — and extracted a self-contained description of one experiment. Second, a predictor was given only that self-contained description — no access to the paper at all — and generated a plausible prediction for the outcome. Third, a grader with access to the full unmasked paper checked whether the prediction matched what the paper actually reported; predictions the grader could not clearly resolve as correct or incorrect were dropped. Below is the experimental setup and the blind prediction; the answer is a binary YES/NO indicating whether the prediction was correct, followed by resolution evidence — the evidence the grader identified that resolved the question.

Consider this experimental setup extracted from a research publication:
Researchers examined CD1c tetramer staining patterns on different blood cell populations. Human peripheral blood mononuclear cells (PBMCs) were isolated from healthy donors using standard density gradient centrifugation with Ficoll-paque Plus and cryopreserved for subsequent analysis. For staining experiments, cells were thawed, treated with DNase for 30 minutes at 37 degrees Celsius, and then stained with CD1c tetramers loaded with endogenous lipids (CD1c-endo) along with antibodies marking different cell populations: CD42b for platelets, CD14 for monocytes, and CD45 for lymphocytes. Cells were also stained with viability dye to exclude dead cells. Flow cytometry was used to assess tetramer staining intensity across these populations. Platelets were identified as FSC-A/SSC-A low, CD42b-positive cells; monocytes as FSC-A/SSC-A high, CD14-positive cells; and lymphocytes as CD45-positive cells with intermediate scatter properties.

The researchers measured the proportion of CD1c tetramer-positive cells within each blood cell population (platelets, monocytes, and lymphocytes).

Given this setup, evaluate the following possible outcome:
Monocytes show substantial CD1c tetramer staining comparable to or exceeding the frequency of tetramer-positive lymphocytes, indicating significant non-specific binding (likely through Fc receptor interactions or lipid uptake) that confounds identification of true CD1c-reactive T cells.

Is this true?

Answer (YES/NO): NO